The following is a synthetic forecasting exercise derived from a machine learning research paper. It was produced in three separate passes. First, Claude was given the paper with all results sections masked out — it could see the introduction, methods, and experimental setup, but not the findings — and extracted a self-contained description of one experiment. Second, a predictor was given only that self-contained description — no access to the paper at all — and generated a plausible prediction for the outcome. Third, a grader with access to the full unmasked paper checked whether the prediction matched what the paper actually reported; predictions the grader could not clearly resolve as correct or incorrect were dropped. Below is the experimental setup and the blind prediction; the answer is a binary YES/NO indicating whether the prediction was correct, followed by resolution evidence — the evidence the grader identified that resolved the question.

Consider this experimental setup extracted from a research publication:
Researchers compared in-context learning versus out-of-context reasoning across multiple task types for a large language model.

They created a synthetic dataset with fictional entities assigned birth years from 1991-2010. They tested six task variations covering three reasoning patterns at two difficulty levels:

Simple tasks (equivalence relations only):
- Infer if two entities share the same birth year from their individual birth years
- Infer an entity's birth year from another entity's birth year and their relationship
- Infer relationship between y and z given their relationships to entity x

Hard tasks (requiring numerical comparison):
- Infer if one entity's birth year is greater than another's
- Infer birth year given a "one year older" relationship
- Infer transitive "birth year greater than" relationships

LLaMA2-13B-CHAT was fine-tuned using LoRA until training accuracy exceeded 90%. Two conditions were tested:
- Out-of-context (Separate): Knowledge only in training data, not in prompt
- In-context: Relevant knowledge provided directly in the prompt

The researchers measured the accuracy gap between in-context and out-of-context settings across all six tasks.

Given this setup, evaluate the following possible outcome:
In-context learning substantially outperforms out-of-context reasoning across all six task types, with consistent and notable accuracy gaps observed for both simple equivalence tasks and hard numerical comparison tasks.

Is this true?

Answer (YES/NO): YES